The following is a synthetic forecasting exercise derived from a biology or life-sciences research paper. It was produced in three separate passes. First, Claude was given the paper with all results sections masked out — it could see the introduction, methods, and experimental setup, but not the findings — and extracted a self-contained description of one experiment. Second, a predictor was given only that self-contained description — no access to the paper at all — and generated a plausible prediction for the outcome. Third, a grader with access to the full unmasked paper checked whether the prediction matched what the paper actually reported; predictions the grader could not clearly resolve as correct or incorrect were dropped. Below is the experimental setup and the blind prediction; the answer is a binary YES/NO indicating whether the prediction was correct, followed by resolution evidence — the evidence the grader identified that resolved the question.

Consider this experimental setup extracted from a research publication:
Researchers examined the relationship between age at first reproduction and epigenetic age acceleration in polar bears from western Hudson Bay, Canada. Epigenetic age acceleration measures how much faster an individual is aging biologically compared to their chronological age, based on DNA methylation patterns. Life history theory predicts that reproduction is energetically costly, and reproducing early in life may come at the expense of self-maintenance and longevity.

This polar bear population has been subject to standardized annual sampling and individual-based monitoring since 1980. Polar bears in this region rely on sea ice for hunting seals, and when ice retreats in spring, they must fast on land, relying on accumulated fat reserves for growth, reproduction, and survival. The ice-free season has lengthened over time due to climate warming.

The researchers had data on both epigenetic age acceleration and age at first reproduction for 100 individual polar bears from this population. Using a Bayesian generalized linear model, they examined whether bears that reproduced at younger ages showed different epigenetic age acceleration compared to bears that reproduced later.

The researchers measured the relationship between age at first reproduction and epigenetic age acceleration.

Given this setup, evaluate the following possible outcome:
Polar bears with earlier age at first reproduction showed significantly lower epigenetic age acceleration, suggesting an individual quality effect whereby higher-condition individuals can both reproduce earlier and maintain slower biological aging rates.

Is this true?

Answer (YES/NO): NO